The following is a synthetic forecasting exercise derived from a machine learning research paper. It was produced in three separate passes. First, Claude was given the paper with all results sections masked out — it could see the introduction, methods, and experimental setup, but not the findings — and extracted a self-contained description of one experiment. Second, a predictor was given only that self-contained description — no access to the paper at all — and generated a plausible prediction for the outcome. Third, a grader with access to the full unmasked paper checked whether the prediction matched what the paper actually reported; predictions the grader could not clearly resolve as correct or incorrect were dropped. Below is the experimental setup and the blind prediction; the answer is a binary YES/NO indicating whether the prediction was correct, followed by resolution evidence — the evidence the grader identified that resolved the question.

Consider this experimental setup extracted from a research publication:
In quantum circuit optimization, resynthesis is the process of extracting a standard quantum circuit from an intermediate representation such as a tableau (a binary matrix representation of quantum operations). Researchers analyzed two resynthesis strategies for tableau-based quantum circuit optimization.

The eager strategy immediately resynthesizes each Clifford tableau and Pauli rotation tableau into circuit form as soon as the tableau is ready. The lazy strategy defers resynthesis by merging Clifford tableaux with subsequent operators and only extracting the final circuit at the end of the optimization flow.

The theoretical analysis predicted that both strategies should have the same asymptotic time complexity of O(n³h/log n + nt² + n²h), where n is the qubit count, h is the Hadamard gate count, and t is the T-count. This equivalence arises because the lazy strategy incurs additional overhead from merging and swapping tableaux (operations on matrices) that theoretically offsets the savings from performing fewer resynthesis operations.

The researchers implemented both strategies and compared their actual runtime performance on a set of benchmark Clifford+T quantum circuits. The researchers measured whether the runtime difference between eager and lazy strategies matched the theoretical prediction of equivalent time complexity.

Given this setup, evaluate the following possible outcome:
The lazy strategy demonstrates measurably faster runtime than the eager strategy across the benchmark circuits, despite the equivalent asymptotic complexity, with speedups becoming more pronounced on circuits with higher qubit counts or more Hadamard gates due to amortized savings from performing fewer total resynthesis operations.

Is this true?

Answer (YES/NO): NO